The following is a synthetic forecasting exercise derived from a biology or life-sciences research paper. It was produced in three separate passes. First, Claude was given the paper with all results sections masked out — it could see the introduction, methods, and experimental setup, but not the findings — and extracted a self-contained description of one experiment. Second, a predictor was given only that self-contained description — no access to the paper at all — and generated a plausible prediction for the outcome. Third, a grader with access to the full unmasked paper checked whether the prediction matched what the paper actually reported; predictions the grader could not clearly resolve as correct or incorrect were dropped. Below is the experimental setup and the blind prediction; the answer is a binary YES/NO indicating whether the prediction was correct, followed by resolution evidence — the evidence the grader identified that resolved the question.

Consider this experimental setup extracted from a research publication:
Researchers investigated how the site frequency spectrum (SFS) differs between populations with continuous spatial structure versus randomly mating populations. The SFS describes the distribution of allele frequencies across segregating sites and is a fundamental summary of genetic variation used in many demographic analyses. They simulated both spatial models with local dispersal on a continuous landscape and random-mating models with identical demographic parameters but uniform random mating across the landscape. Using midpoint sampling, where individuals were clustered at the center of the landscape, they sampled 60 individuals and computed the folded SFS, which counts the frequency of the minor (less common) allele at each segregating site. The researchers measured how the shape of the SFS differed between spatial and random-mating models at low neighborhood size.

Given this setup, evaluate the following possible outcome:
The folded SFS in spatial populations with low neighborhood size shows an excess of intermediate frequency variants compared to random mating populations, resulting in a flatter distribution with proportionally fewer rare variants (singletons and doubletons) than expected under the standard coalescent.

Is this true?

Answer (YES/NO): YES